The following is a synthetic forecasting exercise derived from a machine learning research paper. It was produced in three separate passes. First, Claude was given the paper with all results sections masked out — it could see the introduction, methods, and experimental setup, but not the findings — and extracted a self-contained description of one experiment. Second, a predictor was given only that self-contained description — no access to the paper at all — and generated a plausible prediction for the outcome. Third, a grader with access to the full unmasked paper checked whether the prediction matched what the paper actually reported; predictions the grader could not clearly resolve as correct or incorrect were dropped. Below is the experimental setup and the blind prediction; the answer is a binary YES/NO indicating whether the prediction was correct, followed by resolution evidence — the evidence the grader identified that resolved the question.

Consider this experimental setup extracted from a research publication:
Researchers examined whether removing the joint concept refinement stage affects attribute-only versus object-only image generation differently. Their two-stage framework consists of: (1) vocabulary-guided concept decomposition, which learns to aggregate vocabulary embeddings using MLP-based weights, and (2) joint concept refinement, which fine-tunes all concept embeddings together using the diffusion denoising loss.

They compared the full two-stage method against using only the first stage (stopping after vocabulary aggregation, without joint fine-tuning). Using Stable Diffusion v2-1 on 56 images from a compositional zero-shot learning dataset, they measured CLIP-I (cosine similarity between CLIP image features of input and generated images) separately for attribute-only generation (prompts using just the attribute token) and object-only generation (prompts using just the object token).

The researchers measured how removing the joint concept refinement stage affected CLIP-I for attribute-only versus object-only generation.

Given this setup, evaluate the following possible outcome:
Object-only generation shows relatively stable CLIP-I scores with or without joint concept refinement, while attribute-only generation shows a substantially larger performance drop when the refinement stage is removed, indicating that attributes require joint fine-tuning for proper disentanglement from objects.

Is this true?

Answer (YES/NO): NO